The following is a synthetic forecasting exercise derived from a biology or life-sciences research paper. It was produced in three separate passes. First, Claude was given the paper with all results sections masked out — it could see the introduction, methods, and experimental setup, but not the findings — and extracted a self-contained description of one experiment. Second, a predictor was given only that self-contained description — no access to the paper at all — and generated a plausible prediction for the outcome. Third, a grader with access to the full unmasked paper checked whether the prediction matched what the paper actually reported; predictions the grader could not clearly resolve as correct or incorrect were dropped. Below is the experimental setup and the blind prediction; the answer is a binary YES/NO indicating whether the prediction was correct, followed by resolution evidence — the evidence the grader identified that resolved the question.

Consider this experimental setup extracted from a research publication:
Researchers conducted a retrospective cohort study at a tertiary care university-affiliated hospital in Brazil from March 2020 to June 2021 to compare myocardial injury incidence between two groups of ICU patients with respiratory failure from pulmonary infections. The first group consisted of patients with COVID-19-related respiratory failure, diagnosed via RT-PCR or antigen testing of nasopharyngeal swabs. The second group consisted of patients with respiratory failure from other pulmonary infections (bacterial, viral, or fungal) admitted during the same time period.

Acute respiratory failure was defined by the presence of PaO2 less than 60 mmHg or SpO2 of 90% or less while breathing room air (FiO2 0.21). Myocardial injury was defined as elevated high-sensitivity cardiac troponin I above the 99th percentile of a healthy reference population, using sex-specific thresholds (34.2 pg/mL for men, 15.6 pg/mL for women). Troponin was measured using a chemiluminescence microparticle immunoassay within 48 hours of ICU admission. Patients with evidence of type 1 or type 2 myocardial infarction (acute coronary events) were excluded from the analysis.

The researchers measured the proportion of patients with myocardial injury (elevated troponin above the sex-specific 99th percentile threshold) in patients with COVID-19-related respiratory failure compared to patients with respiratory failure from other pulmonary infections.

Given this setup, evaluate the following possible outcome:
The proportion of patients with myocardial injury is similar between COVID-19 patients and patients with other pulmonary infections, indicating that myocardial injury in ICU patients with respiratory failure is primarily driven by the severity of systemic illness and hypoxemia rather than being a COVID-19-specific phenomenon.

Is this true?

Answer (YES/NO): NO